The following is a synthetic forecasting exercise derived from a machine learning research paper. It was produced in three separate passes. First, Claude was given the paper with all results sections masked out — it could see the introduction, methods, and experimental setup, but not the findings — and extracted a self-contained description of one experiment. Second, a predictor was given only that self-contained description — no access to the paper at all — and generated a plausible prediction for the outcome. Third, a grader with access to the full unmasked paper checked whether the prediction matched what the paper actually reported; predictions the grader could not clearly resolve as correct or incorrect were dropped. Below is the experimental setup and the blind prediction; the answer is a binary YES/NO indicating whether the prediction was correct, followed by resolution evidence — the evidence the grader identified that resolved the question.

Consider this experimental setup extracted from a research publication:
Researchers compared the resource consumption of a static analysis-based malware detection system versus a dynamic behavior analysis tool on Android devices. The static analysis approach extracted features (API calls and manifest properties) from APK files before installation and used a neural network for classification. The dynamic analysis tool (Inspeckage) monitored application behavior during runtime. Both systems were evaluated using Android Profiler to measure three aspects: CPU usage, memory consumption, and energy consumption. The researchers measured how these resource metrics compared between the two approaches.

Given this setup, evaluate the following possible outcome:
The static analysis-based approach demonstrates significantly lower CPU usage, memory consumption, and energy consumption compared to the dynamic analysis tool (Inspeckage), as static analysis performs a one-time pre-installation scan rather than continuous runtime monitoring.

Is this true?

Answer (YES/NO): NO